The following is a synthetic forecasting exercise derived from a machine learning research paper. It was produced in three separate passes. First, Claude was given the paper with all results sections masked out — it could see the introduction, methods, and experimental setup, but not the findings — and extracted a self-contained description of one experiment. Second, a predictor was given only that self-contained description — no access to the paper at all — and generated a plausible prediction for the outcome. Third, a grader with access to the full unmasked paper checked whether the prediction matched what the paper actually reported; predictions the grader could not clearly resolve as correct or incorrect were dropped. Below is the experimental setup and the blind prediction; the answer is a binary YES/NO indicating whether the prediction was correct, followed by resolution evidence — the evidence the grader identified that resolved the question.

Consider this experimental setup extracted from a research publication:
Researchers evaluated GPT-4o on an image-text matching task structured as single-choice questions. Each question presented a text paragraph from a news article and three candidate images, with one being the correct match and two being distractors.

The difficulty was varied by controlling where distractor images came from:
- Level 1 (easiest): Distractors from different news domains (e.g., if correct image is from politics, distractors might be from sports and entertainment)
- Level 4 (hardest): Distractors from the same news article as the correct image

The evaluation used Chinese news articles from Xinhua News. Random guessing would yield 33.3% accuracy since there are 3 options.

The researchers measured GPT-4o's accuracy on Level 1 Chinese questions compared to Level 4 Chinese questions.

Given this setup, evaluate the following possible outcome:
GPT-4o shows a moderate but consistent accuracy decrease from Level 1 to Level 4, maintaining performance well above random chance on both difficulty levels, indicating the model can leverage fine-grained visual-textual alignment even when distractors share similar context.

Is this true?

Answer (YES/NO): NO